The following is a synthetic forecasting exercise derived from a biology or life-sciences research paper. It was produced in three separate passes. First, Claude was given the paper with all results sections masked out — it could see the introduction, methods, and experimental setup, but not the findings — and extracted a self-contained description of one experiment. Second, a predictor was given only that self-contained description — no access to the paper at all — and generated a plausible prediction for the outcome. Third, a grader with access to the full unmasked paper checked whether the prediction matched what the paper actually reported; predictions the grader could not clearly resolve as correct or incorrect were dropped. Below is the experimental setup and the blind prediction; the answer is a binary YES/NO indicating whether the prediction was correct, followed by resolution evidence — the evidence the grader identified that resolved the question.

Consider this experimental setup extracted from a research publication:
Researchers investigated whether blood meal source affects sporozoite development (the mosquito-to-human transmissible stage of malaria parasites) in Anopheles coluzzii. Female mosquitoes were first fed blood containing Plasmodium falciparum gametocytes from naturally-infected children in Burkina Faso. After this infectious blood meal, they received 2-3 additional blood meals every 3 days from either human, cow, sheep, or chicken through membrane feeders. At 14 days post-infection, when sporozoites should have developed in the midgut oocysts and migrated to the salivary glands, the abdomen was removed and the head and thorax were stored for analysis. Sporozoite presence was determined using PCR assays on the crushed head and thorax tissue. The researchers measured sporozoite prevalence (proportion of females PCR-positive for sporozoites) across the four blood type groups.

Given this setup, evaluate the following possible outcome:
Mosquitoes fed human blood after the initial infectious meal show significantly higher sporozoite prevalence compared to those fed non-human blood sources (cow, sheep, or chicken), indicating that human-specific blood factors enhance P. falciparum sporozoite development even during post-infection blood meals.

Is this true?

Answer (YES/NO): NO